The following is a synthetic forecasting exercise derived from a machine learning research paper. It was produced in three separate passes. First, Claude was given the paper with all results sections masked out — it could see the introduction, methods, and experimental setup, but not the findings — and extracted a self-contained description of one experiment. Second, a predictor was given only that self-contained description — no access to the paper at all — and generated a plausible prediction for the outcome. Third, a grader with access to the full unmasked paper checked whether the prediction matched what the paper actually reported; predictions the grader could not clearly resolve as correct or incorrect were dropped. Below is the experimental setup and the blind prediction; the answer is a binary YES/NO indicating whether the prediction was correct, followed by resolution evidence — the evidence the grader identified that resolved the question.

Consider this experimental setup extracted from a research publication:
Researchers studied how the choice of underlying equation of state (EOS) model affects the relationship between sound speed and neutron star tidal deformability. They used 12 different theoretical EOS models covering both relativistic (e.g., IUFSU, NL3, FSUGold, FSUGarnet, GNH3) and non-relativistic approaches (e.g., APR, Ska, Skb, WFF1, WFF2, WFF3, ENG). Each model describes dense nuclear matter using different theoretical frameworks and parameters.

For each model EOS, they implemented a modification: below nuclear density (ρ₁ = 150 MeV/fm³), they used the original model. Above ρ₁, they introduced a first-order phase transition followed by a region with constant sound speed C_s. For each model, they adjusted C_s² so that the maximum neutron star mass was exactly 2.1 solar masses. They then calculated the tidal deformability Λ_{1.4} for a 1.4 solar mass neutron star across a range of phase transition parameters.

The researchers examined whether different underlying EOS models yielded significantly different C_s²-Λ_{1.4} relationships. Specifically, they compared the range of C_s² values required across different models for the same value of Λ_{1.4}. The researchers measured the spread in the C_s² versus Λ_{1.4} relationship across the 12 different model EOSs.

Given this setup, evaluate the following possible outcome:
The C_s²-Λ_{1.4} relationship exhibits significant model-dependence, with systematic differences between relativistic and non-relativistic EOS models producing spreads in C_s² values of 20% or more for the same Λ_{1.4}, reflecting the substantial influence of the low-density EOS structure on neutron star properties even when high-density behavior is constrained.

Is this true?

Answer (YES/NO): NO